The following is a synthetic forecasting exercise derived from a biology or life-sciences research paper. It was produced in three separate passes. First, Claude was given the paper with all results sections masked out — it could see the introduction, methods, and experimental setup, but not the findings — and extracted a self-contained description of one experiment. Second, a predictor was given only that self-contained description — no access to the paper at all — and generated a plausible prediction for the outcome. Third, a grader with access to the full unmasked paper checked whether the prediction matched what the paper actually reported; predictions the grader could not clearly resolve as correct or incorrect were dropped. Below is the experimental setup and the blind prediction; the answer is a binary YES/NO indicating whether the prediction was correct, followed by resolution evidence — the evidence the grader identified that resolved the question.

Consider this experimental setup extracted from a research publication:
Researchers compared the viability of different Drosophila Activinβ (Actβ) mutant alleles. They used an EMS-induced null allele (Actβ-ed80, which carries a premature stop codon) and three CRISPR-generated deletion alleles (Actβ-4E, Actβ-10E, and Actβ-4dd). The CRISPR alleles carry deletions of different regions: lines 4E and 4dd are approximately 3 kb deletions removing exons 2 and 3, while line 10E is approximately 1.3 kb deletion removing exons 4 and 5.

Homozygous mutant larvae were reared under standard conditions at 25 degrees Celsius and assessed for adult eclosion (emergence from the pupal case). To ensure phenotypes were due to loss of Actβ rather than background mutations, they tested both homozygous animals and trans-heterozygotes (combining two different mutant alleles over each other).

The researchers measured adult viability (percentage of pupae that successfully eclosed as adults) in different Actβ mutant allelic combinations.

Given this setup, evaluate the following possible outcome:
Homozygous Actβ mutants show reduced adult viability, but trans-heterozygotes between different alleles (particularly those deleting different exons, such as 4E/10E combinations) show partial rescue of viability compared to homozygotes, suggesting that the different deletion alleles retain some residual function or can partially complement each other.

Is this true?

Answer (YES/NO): NO